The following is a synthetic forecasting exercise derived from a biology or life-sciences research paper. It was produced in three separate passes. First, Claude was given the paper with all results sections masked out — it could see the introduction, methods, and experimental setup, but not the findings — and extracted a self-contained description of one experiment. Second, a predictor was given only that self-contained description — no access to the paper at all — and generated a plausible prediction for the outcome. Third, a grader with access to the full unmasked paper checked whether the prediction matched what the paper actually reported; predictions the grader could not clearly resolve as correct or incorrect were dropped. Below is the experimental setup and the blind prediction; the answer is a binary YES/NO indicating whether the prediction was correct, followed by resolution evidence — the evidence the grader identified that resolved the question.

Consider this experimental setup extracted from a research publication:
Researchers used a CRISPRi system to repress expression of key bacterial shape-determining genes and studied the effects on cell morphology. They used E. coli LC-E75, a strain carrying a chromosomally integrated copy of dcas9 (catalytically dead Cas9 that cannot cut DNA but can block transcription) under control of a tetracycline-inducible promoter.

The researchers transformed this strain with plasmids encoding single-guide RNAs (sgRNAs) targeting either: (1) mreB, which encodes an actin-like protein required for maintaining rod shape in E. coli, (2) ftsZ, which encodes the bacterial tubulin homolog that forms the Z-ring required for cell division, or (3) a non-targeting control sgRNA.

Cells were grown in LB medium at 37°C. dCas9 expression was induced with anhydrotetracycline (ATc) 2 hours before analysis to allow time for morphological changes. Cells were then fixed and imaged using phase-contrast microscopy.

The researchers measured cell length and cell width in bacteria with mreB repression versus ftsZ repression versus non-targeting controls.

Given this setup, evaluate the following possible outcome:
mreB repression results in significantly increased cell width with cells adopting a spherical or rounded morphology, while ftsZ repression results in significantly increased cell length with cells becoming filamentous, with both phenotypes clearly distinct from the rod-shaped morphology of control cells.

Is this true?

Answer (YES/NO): YES